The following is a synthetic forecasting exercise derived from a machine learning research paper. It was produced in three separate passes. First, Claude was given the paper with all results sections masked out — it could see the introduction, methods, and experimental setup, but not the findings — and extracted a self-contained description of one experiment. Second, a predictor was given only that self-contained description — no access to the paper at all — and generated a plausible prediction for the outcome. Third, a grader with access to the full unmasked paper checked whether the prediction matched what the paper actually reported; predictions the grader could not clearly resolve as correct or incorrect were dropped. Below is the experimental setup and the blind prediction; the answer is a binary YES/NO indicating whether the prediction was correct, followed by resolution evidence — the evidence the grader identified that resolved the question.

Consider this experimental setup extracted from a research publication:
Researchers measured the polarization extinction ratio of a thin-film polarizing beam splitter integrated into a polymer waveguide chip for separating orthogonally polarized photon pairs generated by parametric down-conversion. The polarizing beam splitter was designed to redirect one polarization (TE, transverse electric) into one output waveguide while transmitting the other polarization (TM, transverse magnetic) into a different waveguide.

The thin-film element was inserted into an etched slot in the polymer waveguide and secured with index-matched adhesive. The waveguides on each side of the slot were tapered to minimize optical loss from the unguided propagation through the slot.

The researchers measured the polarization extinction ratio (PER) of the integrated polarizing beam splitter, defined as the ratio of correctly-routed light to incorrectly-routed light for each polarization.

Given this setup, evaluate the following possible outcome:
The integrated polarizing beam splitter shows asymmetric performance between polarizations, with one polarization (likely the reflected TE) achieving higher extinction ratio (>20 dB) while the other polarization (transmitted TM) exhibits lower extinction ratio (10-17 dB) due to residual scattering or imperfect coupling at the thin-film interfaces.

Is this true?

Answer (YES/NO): NO